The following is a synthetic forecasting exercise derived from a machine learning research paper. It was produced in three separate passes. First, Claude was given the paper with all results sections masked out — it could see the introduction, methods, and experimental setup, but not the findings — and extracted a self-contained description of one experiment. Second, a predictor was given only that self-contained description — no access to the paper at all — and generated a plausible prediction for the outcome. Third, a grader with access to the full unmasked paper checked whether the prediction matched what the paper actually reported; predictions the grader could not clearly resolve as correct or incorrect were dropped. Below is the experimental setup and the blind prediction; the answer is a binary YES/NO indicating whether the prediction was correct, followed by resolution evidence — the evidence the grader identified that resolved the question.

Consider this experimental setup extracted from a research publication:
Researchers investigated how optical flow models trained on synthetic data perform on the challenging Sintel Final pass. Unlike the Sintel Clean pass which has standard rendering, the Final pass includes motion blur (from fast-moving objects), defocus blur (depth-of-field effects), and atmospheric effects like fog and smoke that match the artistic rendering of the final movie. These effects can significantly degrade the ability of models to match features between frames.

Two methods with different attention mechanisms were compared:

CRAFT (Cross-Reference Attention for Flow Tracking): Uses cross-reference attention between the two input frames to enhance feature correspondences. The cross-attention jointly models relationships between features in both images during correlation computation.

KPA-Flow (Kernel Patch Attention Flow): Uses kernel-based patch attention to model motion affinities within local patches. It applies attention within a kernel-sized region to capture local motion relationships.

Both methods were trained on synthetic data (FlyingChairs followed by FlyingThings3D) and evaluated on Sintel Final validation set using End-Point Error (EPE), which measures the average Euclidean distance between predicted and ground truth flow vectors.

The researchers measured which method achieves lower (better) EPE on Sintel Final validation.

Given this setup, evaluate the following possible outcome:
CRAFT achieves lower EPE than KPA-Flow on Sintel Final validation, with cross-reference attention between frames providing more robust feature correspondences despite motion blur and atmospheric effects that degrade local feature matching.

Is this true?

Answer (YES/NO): NO